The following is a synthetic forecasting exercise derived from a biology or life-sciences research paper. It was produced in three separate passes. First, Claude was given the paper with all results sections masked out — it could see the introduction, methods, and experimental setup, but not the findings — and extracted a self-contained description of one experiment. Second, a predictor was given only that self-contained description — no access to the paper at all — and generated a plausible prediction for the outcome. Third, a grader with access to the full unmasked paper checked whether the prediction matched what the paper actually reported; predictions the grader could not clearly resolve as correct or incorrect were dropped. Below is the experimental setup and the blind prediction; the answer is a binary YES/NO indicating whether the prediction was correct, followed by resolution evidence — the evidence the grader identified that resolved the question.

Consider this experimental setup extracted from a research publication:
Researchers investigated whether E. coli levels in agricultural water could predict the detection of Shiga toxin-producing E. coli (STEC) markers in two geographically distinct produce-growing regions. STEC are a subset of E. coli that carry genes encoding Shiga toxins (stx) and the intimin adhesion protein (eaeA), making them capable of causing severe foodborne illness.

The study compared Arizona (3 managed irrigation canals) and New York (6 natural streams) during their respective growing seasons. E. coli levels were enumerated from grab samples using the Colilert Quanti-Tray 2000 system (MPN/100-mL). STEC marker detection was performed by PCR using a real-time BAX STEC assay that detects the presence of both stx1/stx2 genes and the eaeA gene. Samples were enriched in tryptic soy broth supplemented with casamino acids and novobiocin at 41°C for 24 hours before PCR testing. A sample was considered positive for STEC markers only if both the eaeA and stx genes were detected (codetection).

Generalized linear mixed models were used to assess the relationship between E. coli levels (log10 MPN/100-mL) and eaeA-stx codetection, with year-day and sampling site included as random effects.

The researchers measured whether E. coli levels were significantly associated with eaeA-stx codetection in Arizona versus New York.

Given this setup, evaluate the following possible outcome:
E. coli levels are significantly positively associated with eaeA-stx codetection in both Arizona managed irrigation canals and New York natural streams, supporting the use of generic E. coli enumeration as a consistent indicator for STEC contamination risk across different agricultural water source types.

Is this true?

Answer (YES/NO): NO